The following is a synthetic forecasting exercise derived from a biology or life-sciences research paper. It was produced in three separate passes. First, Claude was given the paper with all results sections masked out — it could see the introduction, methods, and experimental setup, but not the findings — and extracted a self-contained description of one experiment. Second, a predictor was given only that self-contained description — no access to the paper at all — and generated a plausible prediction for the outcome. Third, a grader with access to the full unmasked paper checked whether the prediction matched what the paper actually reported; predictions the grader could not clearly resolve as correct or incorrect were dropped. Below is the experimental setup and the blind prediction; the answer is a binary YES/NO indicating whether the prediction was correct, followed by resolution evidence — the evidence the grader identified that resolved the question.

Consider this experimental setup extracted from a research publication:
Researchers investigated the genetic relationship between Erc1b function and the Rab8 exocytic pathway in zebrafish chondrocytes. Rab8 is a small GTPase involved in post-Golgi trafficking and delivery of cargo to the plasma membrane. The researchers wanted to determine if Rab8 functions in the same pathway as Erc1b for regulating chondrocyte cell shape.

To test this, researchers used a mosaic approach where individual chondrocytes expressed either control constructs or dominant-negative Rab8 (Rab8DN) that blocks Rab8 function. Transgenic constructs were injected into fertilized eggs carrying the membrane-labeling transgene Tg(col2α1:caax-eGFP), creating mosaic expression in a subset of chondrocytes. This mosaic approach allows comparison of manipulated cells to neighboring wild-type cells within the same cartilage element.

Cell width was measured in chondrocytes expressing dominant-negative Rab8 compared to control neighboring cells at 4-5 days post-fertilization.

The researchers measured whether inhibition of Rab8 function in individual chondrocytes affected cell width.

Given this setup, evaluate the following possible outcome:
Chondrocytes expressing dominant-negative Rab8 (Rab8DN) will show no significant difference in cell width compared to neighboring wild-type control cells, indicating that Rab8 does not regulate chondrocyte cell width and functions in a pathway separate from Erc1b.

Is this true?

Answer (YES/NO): NO